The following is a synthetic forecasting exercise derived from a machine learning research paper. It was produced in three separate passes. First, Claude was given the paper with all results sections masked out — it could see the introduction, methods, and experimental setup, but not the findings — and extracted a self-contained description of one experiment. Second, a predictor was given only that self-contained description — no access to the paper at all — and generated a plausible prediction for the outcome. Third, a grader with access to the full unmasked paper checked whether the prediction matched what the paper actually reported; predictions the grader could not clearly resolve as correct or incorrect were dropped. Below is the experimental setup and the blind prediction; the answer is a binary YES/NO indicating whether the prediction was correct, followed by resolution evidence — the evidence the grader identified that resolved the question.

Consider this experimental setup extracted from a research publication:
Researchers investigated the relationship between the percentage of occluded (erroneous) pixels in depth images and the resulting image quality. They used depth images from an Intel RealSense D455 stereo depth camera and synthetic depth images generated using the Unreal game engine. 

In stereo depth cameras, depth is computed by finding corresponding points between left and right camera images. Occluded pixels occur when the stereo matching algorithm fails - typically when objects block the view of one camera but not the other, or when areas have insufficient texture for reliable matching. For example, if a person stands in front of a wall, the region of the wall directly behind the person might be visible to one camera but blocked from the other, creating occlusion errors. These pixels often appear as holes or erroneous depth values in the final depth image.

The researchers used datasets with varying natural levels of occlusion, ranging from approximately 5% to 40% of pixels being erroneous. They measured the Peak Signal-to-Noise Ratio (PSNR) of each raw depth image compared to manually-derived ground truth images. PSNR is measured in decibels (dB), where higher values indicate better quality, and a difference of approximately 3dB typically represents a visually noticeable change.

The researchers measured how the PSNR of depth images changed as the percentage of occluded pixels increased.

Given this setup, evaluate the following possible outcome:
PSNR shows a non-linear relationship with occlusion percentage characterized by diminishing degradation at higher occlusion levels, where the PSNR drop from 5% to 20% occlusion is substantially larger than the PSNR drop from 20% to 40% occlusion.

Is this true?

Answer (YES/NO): NO